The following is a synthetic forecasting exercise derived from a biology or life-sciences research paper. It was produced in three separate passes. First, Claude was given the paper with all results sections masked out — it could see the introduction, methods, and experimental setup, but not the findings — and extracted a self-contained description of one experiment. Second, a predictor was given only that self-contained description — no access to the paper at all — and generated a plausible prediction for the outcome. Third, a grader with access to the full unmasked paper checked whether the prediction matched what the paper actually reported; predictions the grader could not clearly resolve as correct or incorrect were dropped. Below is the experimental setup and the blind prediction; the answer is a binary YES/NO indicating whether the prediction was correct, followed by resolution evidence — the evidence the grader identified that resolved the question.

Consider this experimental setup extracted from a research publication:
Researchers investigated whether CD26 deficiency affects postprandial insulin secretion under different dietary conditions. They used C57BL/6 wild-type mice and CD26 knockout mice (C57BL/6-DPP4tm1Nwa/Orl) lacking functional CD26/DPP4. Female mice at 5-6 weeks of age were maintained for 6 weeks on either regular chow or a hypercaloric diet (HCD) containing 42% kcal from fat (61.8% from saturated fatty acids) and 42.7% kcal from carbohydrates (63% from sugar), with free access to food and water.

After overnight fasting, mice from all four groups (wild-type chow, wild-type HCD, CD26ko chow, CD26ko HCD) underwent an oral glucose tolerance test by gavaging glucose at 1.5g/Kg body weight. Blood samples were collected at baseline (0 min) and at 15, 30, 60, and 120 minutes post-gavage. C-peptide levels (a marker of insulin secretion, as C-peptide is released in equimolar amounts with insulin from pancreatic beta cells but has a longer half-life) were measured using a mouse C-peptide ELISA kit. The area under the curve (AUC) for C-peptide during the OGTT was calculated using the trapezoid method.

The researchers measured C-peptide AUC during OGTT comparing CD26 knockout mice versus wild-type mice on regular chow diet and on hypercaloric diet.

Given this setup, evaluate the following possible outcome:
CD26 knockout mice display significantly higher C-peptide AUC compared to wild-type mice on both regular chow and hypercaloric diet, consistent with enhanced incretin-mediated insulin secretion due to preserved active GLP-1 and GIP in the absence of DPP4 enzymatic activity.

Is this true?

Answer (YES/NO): NO